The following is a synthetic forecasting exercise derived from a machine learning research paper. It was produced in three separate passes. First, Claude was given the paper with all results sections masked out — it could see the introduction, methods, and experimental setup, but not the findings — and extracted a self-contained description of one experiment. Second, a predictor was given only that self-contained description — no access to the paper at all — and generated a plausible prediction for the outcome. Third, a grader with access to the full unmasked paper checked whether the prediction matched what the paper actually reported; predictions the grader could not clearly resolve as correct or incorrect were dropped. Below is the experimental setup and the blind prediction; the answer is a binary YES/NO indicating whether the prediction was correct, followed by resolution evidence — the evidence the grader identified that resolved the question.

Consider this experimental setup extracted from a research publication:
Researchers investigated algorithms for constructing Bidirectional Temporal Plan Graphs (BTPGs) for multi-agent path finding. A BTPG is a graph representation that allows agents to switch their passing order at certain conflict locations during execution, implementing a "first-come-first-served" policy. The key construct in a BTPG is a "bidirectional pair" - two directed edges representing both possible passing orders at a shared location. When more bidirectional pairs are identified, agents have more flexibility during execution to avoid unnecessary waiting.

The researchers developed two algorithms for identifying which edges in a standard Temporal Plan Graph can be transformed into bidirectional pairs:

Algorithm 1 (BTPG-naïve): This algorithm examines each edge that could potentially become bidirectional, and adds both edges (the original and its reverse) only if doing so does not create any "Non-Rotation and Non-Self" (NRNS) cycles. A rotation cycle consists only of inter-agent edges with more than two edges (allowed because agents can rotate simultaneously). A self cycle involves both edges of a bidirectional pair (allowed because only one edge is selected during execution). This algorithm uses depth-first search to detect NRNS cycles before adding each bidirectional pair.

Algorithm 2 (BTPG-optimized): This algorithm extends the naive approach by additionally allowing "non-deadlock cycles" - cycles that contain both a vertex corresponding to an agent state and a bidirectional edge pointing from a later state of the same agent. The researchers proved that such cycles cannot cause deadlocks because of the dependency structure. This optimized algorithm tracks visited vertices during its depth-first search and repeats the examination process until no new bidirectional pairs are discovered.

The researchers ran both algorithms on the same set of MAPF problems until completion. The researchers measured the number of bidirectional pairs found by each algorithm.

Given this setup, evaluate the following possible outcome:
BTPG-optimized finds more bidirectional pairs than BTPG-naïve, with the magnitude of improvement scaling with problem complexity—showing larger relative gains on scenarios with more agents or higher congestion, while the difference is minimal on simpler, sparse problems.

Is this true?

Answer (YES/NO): NO